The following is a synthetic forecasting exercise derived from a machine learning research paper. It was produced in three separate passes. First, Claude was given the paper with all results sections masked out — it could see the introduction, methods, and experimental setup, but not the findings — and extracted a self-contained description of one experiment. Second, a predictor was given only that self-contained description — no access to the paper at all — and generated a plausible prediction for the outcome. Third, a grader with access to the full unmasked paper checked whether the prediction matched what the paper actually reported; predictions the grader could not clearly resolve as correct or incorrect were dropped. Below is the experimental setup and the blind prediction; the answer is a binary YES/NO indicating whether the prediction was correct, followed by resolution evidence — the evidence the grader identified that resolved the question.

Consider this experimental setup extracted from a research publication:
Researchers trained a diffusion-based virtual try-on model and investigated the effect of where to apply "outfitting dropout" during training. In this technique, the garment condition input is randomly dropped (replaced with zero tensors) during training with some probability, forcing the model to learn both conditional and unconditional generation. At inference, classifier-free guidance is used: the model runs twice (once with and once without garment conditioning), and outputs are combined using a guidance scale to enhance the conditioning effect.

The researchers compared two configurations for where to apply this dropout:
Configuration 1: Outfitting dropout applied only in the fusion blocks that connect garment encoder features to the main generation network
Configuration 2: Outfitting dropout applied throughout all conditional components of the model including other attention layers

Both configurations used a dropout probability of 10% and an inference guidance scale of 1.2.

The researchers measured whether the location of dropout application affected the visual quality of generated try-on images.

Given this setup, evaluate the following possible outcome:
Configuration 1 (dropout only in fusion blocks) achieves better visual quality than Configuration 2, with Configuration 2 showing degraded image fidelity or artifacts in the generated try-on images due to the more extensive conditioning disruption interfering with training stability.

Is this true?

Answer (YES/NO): YES